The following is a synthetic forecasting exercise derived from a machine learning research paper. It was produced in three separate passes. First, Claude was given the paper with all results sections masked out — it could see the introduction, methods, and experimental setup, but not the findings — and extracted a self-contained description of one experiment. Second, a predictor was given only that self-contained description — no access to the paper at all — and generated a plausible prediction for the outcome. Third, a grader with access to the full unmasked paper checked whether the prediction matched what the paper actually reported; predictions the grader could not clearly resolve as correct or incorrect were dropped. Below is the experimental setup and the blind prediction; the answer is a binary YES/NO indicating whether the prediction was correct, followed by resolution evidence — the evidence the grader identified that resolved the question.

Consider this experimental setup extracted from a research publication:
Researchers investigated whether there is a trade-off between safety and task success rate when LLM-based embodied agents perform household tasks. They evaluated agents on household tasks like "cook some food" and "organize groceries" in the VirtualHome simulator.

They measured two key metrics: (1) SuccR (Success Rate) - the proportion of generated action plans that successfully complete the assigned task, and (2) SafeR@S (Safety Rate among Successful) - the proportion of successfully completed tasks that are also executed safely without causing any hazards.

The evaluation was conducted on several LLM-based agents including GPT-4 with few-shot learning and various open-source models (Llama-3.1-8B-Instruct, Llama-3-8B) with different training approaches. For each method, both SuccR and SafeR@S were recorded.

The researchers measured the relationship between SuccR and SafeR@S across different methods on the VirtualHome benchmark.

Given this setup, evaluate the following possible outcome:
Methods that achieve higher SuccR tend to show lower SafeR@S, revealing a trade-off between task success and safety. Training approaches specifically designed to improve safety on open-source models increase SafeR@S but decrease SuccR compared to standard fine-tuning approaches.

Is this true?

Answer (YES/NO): YES